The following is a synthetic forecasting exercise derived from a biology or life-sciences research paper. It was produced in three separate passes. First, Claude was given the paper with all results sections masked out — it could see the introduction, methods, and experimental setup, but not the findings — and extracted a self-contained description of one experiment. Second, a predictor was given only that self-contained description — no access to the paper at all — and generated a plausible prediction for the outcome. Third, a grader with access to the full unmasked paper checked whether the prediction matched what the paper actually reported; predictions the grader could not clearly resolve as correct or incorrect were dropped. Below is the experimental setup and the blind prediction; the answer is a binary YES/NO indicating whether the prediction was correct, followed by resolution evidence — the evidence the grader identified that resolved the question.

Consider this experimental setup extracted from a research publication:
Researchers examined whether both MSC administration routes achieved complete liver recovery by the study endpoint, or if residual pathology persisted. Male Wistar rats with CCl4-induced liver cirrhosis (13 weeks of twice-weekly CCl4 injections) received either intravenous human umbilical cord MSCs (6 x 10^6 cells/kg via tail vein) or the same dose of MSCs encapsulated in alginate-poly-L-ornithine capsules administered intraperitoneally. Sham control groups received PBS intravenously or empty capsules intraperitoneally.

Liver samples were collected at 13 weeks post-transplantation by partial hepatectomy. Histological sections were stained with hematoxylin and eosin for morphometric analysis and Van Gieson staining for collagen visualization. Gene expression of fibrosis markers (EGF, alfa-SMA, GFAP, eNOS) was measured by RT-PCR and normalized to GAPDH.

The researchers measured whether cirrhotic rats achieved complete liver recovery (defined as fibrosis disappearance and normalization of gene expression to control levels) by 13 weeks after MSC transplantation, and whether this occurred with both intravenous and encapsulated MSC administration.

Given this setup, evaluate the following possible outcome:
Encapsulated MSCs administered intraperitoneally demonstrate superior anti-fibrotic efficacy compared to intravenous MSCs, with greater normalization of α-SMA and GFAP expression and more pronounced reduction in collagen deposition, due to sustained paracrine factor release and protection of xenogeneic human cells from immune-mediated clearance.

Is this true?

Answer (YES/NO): NO